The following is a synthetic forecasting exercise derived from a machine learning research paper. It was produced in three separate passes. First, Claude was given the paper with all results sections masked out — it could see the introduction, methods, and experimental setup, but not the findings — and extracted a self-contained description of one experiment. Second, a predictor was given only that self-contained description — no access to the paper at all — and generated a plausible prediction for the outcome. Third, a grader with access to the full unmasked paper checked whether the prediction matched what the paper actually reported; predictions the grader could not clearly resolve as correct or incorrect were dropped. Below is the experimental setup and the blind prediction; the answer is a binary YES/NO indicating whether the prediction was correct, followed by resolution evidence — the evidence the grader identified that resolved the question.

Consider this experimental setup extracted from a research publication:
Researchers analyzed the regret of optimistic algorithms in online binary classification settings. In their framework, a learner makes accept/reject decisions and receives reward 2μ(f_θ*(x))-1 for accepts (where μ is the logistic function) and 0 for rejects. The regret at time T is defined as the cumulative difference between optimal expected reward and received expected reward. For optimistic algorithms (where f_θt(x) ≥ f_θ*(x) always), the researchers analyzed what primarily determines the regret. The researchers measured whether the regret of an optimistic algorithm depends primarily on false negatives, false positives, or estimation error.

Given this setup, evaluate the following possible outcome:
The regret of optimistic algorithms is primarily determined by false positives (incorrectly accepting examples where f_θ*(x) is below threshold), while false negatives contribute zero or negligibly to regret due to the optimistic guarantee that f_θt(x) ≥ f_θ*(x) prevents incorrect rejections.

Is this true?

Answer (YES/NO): NO